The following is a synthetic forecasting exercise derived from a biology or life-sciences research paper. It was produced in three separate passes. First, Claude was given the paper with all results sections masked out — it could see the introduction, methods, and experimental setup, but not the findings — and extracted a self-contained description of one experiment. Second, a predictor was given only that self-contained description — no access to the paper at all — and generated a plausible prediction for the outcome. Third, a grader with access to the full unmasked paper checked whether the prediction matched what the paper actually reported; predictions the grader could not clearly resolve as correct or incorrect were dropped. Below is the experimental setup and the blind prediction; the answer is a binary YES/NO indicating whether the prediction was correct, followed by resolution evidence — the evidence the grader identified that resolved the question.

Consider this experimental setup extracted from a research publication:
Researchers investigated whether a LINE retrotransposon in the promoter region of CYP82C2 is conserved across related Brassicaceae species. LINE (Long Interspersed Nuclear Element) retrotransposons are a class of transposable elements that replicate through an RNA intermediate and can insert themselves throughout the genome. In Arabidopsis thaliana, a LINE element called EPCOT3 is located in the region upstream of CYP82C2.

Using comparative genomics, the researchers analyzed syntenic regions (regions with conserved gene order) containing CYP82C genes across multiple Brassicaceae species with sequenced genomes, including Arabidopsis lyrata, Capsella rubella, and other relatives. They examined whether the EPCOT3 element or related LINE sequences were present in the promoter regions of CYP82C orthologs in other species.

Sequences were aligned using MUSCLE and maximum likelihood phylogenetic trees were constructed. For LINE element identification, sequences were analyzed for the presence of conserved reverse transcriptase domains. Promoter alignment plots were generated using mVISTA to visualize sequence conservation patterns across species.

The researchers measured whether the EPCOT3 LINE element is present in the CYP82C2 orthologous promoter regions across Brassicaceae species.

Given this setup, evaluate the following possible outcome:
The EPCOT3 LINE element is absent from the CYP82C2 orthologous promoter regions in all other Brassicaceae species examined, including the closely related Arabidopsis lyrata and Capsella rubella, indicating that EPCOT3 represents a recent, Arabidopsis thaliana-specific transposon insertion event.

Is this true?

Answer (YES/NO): YES